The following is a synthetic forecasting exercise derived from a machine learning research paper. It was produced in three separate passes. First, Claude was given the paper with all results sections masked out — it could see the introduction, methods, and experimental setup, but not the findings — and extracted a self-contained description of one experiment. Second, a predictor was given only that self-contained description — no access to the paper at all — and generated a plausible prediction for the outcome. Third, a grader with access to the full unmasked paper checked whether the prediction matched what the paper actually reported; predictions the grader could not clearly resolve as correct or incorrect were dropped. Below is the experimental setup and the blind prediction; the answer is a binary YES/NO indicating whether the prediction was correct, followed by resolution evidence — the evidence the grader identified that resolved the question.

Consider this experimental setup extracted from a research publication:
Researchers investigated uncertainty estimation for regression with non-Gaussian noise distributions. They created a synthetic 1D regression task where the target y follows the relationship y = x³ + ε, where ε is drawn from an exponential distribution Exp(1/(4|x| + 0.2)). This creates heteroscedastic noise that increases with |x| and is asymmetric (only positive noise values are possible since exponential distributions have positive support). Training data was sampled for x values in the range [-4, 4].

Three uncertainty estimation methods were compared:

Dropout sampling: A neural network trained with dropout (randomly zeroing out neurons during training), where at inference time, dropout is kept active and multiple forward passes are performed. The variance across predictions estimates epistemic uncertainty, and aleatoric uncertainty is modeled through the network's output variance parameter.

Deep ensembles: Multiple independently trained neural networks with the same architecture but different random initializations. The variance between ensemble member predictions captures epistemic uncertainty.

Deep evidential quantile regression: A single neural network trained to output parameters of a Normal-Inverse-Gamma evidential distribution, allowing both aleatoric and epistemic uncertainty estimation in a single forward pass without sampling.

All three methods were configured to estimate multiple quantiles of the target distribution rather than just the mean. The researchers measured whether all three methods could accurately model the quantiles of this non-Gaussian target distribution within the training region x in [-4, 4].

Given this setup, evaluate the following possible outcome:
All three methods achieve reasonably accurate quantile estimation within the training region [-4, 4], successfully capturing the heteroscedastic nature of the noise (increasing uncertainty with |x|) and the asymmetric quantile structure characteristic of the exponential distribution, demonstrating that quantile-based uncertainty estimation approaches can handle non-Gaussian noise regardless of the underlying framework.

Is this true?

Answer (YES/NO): YES